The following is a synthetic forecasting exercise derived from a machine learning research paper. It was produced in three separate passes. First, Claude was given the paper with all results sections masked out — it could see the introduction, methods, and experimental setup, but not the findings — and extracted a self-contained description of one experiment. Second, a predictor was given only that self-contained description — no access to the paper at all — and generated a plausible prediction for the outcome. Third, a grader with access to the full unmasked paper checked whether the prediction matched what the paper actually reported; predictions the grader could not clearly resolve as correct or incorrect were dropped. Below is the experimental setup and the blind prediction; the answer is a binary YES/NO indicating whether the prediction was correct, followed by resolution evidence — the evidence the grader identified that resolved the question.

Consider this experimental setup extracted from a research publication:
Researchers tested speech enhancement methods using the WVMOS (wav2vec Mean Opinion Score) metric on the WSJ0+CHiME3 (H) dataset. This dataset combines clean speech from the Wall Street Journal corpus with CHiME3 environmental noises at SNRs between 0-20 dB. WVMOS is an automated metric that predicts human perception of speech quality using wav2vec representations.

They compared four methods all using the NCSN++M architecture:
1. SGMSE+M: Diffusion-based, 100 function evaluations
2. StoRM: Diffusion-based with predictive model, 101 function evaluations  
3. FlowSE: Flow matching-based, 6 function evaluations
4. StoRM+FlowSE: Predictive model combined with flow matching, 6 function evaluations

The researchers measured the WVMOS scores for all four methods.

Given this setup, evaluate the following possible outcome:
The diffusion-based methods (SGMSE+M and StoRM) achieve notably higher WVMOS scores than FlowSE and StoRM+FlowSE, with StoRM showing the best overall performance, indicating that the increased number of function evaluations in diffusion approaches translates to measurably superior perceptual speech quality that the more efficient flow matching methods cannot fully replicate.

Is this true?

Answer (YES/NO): NO